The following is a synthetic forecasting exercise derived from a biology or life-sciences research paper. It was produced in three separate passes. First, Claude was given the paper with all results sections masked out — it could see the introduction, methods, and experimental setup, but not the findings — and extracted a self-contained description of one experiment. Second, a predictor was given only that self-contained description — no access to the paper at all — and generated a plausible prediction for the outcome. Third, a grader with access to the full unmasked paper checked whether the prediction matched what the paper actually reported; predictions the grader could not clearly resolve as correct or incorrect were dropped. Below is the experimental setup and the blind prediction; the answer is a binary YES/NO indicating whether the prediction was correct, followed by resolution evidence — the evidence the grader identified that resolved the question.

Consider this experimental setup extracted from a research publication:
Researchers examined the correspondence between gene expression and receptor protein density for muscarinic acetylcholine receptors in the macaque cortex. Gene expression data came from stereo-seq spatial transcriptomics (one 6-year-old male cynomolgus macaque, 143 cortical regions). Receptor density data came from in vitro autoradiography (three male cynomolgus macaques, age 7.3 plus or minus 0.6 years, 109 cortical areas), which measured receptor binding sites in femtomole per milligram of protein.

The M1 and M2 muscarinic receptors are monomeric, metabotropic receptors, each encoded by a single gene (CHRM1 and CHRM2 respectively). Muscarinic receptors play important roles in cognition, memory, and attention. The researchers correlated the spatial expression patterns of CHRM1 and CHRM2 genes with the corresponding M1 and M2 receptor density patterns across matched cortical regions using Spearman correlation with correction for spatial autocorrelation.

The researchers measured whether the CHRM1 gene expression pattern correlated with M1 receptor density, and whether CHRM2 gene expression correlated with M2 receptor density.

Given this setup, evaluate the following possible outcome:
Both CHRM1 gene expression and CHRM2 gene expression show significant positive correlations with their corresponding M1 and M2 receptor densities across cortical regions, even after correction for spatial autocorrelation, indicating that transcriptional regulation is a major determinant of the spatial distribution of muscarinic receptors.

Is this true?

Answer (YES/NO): NO